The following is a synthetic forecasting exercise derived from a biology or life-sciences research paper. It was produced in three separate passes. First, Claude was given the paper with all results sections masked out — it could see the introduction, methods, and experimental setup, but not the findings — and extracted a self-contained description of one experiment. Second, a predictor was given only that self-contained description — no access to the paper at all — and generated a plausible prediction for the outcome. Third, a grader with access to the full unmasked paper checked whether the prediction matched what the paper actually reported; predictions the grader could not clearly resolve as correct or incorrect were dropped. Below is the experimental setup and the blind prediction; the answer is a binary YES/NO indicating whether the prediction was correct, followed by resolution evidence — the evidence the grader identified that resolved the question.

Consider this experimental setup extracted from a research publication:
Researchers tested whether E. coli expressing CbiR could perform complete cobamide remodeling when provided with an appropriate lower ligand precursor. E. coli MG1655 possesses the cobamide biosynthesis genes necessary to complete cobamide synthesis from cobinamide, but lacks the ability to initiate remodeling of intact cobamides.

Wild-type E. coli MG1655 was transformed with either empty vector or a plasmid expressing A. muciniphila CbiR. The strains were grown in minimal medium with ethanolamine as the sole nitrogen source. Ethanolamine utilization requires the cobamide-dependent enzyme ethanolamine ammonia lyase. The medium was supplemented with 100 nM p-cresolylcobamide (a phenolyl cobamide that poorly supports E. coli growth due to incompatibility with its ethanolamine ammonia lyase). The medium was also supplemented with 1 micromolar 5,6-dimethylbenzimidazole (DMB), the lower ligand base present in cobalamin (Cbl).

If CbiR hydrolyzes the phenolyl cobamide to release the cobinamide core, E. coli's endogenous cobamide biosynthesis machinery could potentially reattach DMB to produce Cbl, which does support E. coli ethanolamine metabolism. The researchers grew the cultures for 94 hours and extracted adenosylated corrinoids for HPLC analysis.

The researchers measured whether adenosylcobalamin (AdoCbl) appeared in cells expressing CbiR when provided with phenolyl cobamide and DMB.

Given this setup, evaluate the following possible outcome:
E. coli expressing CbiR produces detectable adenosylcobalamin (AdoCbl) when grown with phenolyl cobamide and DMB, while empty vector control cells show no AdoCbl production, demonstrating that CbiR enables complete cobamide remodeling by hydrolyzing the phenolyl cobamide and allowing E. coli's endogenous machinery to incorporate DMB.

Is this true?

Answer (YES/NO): YES